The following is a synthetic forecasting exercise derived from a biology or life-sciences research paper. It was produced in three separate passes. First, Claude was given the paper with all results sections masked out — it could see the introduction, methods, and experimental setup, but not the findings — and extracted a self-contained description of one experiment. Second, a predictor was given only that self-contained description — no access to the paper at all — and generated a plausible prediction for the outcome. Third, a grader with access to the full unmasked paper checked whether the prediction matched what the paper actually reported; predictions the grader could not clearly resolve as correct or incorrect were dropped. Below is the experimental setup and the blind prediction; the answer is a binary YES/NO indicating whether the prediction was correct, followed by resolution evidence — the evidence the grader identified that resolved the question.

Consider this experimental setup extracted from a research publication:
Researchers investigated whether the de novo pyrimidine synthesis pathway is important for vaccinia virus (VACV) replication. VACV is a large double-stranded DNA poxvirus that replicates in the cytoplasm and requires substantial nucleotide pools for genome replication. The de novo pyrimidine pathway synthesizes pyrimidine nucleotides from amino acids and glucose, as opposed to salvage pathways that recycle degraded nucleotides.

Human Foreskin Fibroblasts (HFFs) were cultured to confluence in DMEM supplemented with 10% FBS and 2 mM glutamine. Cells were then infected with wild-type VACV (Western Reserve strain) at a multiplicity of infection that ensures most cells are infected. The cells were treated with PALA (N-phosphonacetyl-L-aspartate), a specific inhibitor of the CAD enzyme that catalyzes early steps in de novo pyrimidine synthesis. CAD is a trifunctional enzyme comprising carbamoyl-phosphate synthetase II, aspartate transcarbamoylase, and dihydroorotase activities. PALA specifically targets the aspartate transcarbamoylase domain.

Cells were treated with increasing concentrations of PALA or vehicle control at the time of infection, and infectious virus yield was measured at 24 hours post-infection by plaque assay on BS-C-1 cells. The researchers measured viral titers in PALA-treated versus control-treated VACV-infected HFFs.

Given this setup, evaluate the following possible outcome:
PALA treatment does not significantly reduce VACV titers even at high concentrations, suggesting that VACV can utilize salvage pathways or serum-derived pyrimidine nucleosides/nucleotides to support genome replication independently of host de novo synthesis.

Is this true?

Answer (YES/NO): NO